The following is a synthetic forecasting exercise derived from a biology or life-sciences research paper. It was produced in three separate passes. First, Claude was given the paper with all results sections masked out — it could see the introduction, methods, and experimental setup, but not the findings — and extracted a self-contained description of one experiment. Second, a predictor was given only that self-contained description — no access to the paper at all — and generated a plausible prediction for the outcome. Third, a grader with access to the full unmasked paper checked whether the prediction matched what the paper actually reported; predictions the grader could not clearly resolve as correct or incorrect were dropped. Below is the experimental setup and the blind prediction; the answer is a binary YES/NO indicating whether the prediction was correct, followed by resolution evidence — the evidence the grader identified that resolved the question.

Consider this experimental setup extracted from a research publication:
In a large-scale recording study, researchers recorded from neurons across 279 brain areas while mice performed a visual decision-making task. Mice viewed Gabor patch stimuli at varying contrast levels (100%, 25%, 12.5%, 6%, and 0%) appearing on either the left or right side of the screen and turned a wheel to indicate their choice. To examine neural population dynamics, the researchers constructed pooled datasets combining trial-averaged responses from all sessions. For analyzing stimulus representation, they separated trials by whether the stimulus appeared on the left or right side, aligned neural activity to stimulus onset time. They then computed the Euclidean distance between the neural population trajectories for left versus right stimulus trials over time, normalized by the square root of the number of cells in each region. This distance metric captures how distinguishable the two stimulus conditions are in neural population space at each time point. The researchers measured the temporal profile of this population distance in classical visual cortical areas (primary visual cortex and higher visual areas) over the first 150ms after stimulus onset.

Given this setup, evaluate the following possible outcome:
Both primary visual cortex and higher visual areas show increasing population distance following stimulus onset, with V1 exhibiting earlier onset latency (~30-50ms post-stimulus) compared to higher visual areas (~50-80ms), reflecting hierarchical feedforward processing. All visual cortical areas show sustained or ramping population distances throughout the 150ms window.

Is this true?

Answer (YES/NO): NO